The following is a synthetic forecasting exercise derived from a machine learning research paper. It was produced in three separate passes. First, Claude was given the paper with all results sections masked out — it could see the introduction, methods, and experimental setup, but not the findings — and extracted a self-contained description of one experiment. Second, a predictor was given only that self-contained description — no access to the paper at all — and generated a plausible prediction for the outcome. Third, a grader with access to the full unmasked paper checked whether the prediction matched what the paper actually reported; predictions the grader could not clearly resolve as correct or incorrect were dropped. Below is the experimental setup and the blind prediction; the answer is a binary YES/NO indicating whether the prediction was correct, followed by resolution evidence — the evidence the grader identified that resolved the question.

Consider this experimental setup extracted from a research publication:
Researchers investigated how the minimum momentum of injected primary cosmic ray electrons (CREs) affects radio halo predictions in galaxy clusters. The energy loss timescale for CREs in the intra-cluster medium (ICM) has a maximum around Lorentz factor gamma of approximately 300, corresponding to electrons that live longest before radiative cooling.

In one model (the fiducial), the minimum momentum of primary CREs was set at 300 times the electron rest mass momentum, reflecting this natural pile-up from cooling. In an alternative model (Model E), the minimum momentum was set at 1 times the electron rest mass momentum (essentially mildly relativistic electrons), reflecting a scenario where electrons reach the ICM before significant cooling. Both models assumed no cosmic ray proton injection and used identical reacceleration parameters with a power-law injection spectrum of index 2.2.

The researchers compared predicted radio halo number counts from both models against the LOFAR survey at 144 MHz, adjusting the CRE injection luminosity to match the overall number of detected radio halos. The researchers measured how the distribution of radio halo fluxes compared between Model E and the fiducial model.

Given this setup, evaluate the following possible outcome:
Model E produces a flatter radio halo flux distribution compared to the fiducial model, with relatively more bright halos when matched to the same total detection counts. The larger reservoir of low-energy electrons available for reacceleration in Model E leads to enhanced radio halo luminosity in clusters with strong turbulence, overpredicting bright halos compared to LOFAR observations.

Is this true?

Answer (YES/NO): YES